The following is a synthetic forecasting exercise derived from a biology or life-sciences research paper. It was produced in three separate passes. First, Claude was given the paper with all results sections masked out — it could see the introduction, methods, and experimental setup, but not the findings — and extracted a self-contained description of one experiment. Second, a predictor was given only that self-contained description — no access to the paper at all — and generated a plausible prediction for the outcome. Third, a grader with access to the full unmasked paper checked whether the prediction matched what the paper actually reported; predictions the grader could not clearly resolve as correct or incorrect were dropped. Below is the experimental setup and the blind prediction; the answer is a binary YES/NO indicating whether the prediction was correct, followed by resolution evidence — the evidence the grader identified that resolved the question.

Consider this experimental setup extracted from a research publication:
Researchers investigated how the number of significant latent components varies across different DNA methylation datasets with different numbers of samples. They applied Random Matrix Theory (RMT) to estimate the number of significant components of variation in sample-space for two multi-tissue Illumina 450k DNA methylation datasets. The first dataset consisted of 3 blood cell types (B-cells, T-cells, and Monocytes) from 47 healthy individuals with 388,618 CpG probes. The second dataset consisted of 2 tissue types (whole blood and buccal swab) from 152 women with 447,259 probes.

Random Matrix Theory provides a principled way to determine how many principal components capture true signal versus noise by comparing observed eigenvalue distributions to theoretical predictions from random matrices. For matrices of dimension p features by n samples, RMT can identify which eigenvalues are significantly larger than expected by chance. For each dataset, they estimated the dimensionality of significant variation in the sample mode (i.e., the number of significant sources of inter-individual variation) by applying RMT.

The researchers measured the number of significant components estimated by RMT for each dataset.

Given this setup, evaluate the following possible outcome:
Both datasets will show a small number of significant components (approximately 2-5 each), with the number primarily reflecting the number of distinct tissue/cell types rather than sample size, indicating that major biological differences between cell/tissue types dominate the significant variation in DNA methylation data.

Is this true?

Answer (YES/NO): NO